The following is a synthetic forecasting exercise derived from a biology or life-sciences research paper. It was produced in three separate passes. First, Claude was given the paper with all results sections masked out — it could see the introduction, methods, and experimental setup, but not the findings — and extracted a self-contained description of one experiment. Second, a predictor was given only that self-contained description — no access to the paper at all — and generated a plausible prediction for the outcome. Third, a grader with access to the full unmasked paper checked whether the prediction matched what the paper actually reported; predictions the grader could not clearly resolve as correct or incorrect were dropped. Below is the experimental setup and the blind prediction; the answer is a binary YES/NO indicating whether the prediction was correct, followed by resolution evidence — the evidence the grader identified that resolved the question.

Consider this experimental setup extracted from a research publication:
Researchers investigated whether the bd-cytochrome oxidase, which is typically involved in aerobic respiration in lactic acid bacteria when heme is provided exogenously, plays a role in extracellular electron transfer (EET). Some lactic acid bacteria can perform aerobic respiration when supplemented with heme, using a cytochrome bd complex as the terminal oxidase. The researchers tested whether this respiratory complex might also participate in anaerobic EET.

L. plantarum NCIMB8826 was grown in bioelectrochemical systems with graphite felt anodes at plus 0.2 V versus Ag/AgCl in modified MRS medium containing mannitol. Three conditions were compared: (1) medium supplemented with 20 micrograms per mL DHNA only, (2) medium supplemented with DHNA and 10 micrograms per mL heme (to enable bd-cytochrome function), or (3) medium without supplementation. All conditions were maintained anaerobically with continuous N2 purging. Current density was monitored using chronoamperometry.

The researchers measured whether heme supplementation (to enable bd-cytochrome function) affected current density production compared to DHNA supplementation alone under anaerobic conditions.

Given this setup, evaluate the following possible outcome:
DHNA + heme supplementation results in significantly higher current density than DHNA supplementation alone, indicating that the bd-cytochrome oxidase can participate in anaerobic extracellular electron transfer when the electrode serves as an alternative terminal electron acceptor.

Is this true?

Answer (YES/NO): NO